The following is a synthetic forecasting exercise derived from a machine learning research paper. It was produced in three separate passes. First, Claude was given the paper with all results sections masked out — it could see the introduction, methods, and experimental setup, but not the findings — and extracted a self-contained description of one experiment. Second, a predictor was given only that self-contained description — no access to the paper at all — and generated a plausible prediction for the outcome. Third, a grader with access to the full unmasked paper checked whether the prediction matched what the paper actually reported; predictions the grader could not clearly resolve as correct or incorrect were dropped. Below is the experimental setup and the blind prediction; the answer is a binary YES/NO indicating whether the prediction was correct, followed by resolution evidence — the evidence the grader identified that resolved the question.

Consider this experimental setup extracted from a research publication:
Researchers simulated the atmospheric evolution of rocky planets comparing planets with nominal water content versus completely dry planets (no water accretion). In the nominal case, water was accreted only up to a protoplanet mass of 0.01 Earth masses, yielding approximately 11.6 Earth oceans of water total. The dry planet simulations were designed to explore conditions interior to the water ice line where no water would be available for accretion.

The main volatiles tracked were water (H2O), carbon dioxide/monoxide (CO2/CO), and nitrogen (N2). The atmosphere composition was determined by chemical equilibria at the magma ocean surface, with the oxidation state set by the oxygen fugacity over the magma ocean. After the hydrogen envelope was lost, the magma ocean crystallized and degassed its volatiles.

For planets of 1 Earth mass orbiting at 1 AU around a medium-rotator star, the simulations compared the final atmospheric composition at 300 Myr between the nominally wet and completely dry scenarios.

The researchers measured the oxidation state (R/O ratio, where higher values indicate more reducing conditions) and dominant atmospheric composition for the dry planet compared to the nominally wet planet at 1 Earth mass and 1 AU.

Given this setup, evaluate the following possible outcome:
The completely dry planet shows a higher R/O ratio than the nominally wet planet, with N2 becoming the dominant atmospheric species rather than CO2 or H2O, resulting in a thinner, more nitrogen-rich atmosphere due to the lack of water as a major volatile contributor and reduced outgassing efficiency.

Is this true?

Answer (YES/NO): NO